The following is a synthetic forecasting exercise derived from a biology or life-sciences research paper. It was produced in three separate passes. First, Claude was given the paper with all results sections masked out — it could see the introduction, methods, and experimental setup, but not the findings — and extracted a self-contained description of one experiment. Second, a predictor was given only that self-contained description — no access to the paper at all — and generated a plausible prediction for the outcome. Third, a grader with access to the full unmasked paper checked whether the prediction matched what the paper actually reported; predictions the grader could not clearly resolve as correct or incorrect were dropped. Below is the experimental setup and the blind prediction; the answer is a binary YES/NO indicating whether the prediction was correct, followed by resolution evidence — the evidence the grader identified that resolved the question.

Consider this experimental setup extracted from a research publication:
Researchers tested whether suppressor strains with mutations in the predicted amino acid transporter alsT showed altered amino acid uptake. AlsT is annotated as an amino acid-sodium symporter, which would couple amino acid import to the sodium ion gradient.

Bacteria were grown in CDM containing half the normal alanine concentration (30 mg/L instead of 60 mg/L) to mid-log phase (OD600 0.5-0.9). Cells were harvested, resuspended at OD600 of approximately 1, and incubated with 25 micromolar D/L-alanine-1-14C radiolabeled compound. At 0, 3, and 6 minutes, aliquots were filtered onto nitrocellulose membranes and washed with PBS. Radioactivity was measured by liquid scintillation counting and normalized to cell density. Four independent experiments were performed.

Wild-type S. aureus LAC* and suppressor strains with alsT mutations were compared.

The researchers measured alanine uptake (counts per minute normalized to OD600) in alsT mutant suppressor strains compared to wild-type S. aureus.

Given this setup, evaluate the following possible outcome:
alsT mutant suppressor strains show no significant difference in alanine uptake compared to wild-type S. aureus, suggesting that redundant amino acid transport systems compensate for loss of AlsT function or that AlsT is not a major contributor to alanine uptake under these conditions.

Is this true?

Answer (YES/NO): YES